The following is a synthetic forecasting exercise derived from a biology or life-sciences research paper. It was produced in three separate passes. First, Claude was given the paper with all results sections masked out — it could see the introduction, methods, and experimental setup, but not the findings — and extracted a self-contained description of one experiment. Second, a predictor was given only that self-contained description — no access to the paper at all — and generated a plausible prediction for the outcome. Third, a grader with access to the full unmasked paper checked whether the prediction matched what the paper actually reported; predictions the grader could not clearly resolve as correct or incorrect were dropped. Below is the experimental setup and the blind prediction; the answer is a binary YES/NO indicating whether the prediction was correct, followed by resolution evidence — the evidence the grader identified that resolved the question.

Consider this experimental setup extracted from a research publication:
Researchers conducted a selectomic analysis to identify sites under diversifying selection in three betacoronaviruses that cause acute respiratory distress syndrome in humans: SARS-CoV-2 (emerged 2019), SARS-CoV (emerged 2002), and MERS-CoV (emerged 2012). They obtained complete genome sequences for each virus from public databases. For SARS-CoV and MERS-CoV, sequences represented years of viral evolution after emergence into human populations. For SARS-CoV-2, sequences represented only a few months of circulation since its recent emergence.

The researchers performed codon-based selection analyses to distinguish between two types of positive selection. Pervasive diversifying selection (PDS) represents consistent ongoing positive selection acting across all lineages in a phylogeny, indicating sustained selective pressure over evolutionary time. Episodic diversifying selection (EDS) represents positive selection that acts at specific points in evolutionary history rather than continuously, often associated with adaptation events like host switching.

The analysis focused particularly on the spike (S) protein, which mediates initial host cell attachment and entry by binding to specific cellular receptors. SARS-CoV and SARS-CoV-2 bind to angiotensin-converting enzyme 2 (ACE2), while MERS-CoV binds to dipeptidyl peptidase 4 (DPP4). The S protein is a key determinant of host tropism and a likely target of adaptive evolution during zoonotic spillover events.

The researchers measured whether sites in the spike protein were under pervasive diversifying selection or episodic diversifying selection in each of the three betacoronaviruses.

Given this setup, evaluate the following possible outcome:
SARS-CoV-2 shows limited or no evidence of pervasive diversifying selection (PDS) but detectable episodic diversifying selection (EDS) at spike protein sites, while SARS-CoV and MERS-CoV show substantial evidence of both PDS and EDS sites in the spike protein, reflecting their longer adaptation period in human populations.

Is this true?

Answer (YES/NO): NO